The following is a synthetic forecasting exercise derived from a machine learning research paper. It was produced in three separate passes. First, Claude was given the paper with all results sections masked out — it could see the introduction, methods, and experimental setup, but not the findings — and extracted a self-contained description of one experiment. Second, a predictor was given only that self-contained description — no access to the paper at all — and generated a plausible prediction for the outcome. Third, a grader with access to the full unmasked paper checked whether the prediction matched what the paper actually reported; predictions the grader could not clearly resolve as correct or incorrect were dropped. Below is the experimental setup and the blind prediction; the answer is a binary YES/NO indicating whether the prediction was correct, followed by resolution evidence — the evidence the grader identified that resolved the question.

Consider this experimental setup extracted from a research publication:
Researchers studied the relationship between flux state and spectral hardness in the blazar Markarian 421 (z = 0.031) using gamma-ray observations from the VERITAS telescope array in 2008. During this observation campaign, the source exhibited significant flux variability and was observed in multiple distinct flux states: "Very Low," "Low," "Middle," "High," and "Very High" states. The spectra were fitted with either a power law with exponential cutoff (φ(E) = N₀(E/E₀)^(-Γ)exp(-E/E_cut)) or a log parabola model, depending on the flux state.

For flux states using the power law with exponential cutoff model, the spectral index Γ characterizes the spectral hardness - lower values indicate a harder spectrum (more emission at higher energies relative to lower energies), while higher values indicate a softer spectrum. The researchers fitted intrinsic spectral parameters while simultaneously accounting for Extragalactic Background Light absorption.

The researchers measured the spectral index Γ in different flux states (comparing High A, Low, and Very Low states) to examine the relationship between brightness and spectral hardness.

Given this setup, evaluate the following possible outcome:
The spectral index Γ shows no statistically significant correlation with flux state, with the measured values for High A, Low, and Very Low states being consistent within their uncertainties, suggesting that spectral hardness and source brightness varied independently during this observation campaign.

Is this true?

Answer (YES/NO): NO